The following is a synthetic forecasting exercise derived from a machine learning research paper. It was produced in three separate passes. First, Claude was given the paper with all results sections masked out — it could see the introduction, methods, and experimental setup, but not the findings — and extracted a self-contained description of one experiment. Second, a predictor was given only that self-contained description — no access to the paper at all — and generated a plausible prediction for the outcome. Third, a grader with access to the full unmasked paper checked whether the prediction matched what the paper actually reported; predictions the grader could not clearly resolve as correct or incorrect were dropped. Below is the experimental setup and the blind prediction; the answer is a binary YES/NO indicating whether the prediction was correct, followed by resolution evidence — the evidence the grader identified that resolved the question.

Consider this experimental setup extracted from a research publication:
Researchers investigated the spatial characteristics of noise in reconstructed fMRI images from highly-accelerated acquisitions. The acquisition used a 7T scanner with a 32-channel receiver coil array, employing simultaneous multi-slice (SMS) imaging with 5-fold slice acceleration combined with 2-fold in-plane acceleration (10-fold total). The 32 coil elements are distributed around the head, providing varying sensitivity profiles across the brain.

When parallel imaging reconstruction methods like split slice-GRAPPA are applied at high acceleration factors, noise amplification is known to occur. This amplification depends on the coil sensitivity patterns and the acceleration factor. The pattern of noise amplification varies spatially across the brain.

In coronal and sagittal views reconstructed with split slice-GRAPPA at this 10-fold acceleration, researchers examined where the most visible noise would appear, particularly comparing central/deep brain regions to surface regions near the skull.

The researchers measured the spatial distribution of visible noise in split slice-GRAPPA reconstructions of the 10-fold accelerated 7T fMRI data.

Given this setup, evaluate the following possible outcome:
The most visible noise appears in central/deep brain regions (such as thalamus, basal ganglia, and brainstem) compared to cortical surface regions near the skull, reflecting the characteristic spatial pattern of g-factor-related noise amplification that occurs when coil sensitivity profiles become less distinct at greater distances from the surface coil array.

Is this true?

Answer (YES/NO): YES